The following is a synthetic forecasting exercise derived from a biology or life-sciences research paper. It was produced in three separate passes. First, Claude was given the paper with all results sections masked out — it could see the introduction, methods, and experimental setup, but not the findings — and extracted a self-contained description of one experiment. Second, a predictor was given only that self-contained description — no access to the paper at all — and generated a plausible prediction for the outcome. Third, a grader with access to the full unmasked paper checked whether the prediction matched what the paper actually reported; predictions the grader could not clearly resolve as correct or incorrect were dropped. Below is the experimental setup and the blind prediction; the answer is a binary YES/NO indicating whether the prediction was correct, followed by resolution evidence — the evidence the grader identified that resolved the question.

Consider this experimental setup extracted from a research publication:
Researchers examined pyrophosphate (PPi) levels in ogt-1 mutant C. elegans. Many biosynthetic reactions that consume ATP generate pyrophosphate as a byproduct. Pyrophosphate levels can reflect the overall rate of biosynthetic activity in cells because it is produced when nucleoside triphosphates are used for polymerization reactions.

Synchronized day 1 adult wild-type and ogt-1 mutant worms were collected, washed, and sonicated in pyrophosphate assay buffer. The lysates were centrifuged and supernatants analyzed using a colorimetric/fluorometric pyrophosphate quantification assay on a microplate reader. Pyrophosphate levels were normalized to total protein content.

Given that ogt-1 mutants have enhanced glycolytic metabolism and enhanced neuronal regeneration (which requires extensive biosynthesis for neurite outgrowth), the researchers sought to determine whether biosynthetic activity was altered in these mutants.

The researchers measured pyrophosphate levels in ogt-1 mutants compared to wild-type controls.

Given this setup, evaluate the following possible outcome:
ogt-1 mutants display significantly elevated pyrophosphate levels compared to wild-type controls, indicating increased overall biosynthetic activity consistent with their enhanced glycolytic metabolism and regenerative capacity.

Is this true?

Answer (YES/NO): NO